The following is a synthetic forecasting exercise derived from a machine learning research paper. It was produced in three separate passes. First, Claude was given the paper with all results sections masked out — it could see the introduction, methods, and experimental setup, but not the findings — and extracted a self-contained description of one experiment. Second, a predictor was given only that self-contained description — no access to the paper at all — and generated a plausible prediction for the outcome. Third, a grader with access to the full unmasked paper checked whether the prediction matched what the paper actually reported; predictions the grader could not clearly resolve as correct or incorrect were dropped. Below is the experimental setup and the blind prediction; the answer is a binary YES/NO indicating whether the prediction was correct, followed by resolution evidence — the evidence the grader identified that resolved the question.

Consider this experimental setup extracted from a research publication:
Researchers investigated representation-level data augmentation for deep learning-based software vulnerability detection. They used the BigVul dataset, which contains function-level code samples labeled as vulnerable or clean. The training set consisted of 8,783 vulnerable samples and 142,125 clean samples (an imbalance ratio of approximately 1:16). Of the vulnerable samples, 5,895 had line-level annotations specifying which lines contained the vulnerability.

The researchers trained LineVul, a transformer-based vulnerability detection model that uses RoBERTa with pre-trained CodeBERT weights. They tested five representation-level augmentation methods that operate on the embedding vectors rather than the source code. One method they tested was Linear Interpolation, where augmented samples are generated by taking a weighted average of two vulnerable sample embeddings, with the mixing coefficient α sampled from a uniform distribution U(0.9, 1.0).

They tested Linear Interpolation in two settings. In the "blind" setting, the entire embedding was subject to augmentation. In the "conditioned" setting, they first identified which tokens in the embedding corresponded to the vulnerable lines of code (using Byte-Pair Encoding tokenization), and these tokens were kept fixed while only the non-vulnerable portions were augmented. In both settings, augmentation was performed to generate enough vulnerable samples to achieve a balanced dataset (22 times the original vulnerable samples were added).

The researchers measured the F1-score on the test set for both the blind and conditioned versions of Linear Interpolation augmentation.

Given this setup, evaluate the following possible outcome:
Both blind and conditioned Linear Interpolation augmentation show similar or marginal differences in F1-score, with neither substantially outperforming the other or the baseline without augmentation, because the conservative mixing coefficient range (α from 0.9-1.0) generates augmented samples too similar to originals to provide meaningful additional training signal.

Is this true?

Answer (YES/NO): NO